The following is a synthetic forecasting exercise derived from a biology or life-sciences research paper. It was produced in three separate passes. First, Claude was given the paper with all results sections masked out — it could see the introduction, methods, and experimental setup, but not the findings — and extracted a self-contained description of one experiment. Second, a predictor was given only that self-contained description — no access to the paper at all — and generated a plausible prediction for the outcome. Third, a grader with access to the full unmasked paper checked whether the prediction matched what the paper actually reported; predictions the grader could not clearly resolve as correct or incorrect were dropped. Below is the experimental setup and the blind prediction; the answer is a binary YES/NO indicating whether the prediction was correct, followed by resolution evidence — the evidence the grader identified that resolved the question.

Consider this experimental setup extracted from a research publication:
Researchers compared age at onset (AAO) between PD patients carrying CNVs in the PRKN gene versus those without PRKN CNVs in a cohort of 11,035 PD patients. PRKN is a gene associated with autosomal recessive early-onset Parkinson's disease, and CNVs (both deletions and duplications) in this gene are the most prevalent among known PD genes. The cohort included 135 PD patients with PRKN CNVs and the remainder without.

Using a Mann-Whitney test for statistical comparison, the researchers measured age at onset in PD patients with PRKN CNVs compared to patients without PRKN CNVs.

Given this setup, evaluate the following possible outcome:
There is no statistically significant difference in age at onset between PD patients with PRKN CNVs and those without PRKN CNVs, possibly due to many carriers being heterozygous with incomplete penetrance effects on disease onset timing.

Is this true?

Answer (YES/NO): NO